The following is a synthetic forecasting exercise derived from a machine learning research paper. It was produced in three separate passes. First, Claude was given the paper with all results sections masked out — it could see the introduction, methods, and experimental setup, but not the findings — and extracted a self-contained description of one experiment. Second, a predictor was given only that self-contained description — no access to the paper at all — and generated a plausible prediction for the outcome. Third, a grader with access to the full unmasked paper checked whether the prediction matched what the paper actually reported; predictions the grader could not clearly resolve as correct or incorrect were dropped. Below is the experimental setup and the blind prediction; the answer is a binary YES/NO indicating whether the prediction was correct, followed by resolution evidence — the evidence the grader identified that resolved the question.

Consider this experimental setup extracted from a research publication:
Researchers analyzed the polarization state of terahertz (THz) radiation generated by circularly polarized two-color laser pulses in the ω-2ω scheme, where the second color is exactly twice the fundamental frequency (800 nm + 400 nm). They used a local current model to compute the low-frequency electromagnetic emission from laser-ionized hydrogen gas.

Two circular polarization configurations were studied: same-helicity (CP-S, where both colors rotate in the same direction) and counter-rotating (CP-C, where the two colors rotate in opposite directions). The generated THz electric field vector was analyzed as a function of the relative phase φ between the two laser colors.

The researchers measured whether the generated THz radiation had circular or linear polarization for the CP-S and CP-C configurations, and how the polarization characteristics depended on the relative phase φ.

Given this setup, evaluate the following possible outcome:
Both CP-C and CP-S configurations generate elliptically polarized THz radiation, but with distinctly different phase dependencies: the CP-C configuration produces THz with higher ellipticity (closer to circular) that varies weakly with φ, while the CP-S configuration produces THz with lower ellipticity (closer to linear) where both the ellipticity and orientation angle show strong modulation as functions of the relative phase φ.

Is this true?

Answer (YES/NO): NO